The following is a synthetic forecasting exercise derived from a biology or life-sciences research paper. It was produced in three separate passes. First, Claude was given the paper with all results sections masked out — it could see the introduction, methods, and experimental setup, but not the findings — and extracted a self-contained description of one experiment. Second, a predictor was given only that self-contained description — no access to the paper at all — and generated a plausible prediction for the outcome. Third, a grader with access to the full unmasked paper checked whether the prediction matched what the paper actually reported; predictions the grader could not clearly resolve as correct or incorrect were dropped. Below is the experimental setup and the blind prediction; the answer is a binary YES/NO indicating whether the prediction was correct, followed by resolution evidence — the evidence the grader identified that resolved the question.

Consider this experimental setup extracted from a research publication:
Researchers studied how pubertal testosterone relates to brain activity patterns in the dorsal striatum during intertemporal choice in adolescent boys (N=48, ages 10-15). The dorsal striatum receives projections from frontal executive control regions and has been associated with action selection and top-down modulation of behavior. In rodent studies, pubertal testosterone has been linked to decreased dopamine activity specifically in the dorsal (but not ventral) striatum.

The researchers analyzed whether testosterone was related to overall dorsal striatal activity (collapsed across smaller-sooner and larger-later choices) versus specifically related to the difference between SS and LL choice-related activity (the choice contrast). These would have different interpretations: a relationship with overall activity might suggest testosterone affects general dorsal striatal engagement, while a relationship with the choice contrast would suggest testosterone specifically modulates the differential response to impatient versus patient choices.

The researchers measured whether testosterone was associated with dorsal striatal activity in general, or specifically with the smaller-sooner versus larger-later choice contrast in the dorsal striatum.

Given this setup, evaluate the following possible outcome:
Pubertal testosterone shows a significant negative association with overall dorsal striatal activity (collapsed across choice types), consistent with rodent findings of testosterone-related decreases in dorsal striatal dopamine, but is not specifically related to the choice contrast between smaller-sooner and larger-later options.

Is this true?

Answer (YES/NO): NO